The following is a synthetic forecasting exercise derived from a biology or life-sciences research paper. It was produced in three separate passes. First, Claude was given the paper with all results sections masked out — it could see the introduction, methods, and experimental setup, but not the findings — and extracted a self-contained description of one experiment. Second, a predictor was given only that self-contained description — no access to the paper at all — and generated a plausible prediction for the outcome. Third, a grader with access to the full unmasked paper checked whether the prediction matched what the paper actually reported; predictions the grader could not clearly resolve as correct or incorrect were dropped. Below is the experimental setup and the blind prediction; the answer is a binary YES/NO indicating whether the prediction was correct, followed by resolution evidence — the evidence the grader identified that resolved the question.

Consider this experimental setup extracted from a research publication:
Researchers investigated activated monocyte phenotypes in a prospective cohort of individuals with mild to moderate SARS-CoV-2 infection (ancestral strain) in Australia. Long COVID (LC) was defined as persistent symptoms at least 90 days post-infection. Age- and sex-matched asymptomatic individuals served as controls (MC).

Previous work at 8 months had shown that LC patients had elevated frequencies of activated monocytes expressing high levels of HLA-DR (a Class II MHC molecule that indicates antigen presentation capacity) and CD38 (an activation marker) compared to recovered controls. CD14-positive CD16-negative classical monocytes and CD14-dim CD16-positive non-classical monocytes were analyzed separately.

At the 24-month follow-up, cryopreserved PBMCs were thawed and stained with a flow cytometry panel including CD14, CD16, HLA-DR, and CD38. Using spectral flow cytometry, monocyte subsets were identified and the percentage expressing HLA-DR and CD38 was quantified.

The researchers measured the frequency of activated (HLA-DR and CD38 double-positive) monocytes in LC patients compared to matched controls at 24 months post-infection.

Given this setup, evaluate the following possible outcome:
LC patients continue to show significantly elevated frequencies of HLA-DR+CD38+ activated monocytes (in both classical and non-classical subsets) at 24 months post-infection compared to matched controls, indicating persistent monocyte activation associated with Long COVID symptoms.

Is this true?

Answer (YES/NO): NO